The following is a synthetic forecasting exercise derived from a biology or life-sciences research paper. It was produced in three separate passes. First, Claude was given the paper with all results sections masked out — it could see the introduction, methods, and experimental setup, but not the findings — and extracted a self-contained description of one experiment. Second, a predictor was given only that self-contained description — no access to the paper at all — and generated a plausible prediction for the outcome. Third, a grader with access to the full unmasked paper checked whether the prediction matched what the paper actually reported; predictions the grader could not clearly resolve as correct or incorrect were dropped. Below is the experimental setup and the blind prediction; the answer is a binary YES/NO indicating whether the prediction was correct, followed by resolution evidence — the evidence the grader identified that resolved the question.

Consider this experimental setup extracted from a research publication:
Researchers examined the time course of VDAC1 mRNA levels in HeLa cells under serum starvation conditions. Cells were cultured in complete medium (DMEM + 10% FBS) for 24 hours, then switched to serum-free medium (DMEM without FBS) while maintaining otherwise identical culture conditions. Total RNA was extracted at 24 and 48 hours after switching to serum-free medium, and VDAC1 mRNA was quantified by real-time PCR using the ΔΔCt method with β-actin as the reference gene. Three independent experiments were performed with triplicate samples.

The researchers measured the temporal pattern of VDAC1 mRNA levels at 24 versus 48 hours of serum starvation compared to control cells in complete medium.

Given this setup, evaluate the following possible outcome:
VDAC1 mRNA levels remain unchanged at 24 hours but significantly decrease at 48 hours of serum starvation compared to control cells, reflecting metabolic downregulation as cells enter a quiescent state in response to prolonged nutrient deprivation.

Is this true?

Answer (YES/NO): NO